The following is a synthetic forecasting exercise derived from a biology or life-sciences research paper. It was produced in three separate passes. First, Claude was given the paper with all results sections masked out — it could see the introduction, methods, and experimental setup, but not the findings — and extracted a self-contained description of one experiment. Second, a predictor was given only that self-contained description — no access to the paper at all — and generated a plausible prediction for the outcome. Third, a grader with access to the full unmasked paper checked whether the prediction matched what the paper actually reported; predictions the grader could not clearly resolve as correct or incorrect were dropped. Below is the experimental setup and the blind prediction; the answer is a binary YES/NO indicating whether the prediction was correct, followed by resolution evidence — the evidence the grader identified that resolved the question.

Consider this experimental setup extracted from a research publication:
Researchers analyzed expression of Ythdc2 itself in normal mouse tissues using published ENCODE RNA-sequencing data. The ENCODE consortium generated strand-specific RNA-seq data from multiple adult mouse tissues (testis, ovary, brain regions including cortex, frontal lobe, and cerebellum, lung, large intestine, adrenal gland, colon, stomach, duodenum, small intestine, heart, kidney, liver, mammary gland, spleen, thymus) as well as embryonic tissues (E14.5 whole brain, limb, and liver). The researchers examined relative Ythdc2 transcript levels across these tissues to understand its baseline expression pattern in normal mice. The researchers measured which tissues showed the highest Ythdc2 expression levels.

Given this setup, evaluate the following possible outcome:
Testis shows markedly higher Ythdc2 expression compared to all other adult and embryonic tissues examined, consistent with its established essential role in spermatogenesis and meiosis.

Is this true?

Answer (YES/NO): NO